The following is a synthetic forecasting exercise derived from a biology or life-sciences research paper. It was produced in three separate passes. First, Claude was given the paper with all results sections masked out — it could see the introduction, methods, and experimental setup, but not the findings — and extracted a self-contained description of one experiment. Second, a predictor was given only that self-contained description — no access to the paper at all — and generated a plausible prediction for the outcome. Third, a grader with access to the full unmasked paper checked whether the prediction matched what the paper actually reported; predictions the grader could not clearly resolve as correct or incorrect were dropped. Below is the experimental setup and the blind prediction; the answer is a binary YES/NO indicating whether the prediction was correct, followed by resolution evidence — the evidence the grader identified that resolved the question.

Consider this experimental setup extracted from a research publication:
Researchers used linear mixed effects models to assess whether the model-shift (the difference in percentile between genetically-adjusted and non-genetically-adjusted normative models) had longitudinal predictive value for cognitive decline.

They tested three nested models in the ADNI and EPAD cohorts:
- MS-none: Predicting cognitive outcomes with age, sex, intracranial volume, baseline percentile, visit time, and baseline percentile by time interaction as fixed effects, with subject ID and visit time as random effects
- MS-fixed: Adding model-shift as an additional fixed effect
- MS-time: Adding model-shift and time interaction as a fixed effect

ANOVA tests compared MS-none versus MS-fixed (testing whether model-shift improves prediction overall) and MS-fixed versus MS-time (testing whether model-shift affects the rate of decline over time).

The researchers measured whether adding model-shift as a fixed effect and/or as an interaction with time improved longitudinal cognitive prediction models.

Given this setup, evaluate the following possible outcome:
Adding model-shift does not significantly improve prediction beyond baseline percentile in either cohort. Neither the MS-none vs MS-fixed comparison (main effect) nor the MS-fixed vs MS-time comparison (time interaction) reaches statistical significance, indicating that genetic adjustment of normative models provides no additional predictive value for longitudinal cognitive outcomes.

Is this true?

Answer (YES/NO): NO